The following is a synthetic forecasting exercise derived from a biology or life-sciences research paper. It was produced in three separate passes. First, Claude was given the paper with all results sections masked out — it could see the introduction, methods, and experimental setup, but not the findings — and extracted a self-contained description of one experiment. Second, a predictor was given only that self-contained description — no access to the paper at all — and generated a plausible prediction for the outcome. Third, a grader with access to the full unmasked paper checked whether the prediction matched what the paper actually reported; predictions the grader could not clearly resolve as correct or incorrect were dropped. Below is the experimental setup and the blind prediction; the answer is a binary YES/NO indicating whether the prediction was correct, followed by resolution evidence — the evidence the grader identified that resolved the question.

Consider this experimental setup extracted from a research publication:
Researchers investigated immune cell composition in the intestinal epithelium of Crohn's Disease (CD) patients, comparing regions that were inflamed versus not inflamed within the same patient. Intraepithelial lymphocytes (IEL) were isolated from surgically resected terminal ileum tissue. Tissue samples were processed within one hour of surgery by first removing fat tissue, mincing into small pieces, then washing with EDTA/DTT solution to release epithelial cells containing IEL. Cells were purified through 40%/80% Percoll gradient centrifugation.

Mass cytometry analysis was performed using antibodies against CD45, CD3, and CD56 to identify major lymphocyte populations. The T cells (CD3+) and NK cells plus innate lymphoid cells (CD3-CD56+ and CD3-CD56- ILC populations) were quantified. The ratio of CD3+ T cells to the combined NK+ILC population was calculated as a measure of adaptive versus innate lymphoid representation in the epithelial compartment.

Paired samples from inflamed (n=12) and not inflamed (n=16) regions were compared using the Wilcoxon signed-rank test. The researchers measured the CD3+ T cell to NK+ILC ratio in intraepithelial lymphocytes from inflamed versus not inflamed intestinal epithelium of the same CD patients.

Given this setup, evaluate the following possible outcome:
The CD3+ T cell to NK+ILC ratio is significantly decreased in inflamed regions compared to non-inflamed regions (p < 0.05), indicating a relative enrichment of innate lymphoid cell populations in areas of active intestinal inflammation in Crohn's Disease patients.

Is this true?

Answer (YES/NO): YES